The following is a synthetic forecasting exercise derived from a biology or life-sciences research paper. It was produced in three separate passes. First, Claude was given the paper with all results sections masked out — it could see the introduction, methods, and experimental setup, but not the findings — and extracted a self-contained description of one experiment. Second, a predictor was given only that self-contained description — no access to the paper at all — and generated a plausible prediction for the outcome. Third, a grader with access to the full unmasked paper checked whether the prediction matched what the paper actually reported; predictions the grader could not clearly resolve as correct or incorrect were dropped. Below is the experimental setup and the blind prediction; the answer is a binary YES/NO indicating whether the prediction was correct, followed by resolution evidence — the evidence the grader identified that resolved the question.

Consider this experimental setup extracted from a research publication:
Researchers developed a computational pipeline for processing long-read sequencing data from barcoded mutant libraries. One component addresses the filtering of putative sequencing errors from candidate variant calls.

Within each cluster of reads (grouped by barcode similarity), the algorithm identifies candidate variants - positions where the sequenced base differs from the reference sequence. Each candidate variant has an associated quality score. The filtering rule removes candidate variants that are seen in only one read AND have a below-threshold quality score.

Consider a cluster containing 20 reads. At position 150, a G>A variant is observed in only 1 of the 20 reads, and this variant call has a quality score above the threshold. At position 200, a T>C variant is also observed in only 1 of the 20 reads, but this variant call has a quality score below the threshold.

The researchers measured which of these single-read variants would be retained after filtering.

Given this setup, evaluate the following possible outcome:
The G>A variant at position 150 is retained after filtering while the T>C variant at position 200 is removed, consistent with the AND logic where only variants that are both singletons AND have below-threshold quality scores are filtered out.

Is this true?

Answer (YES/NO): YES